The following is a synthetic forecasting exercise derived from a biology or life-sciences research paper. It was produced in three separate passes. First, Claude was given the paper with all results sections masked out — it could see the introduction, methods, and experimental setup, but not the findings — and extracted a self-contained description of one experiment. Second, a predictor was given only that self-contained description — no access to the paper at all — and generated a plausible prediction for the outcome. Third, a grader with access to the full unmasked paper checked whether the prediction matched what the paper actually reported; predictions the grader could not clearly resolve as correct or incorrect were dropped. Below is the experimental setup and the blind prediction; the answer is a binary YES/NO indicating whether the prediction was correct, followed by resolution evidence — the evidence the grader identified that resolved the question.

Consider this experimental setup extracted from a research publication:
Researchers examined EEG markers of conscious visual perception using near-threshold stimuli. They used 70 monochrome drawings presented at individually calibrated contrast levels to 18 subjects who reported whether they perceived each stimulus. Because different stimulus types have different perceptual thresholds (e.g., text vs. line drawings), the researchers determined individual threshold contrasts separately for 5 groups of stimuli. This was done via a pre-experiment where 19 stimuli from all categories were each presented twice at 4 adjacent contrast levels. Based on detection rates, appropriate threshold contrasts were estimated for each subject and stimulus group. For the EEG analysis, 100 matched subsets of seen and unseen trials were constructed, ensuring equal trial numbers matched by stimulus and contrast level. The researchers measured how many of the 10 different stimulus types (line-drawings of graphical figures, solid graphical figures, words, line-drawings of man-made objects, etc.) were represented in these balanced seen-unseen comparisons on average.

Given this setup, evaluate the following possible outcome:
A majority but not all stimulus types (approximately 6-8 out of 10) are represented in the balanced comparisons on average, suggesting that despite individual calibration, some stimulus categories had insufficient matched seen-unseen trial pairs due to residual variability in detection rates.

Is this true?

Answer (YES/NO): NO